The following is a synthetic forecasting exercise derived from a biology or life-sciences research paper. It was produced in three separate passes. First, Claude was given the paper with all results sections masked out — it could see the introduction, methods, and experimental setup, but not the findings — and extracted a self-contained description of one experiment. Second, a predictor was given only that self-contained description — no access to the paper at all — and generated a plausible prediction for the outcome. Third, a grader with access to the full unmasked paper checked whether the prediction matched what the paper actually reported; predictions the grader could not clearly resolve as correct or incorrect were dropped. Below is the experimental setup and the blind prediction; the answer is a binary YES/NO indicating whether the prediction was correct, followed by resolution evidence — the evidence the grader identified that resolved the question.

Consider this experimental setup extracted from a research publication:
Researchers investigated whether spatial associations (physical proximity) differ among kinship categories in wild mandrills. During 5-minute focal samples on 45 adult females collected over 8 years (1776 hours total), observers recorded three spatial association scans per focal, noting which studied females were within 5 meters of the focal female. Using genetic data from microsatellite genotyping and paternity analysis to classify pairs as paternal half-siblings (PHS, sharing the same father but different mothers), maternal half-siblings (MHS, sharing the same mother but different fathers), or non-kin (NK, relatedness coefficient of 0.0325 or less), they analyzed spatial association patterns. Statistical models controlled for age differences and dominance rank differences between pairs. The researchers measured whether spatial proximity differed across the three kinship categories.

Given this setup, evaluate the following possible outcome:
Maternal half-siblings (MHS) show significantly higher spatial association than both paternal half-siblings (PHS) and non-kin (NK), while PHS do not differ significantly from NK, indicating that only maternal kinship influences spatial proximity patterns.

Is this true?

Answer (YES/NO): NO